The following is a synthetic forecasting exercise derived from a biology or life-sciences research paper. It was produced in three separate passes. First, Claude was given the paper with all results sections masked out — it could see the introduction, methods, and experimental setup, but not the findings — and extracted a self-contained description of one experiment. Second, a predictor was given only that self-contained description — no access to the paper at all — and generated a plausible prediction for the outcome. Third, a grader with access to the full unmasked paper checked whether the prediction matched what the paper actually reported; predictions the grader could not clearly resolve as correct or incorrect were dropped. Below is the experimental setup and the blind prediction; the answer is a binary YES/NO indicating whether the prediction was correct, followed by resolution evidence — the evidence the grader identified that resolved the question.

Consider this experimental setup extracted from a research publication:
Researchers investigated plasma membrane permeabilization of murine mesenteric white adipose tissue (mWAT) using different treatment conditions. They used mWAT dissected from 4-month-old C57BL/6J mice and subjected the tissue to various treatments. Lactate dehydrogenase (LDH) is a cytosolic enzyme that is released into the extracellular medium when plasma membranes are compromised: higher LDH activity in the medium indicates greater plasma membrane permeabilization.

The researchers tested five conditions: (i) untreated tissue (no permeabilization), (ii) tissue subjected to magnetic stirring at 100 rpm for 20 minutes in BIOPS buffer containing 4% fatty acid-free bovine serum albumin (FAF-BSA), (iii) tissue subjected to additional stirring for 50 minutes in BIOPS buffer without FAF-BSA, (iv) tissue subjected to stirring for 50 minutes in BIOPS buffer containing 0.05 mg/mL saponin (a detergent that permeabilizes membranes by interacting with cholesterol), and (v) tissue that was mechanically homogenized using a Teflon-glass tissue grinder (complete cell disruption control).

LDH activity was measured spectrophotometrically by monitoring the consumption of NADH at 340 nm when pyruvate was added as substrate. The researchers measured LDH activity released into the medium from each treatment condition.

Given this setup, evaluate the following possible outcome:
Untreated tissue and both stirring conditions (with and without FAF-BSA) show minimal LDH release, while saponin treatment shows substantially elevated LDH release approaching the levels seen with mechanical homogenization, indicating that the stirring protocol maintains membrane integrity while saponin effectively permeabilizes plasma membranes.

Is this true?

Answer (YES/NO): NO